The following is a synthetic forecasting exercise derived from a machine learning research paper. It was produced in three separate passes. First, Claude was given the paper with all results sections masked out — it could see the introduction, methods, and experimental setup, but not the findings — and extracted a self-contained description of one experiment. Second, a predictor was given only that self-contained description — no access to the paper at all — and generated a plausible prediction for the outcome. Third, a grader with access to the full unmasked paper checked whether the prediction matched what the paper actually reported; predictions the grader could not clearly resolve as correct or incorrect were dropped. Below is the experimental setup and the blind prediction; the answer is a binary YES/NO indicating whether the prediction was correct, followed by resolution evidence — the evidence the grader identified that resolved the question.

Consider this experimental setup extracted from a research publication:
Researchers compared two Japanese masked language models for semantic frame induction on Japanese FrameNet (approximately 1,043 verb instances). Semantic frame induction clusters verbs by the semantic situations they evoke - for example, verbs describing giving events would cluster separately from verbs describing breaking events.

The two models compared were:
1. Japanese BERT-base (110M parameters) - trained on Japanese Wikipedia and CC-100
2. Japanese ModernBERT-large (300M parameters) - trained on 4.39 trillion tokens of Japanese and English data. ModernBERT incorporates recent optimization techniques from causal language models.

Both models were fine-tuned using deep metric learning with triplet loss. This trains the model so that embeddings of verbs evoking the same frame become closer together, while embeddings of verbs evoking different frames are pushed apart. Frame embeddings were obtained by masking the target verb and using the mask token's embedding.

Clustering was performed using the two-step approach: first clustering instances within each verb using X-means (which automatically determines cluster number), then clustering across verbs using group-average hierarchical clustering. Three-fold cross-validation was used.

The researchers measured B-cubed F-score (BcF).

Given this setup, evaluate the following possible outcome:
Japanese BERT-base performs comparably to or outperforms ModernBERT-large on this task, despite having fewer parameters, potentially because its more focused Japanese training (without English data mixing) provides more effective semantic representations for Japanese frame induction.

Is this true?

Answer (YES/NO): YES